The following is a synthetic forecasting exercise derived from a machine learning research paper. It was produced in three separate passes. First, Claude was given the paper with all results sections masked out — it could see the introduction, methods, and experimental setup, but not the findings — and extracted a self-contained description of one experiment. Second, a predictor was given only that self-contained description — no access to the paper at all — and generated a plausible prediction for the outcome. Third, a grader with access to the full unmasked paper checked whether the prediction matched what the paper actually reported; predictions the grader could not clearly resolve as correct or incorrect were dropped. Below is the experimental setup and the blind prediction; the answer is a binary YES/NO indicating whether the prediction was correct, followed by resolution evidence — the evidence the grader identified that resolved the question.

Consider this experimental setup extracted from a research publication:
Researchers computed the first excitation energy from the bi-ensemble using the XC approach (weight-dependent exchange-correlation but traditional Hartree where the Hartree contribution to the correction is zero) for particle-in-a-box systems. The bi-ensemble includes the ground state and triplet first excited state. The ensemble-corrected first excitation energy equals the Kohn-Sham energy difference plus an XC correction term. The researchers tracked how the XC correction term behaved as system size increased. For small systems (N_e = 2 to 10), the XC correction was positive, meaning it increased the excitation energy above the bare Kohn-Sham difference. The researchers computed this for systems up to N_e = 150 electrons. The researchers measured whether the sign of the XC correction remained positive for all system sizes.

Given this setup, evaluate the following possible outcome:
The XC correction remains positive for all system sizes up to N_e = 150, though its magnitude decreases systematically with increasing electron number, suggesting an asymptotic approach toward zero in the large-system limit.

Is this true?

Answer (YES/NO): NO